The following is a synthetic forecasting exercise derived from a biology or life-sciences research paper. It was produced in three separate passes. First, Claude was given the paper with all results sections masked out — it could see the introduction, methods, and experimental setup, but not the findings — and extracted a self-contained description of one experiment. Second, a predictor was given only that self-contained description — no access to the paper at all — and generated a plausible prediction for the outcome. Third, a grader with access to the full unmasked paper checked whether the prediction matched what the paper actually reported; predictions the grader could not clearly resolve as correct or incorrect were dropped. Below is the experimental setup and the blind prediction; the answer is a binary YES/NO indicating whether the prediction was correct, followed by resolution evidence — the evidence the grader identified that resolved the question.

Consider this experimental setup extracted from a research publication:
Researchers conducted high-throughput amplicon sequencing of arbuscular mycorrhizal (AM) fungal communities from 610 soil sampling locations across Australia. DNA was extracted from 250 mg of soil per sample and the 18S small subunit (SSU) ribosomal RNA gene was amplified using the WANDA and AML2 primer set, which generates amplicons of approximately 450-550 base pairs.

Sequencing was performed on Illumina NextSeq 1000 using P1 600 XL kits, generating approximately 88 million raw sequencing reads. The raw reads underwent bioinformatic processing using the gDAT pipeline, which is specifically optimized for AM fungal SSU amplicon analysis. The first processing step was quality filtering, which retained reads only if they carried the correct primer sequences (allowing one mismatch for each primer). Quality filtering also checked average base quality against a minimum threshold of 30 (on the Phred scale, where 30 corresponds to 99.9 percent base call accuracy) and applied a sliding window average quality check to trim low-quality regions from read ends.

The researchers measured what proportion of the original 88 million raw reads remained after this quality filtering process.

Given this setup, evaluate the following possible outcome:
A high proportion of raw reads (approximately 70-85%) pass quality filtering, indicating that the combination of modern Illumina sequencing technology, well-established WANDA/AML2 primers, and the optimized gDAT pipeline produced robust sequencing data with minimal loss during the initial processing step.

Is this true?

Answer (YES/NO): YES